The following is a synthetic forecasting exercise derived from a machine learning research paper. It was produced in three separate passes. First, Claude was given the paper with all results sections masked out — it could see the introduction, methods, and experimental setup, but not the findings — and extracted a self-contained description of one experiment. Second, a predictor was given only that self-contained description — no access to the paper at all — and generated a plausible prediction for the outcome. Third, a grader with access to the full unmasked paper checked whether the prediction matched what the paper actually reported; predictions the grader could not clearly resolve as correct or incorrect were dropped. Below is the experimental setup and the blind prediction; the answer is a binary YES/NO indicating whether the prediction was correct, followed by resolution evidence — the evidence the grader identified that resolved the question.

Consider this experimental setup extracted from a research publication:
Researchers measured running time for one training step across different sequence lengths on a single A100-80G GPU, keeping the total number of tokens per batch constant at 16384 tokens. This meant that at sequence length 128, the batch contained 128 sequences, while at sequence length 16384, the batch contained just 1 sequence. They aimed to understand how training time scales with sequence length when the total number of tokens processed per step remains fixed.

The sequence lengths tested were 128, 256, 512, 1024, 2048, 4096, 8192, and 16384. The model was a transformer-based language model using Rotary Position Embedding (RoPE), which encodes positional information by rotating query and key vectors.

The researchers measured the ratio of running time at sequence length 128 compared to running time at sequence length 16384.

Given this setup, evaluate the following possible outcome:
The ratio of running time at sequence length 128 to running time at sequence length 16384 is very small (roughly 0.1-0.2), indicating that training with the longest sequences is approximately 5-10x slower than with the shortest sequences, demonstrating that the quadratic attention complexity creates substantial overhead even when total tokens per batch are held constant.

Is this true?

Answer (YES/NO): NO